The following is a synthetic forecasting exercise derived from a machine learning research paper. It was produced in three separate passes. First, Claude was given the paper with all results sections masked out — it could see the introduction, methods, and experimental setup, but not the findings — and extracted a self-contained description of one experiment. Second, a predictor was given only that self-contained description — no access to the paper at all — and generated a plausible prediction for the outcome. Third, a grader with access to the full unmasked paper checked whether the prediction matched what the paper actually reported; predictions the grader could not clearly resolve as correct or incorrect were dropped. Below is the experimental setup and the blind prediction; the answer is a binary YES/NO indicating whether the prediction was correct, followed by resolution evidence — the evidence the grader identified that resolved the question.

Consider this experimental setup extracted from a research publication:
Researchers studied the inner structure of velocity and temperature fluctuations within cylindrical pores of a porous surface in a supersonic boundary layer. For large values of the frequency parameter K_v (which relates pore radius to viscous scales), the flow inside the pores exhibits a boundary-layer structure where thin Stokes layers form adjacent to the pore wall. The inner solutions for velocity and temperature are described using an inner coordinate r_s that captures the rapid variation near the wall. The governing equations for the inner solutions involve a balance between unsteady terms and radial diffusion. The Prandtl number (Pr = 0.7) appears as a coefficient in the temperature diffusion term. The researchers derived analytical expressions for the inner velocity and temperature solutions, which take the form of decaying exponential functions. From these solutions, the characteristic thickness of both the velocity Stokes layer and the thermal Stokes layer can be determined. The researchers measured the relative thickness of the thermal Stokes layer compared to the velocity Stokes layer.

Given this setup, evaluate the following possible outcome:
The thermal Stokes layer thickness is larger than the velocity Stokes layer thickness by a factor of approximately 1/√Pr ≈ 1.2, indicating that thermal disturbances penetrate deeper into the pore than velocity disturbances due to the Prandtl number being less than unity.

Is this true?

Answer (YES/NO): YES